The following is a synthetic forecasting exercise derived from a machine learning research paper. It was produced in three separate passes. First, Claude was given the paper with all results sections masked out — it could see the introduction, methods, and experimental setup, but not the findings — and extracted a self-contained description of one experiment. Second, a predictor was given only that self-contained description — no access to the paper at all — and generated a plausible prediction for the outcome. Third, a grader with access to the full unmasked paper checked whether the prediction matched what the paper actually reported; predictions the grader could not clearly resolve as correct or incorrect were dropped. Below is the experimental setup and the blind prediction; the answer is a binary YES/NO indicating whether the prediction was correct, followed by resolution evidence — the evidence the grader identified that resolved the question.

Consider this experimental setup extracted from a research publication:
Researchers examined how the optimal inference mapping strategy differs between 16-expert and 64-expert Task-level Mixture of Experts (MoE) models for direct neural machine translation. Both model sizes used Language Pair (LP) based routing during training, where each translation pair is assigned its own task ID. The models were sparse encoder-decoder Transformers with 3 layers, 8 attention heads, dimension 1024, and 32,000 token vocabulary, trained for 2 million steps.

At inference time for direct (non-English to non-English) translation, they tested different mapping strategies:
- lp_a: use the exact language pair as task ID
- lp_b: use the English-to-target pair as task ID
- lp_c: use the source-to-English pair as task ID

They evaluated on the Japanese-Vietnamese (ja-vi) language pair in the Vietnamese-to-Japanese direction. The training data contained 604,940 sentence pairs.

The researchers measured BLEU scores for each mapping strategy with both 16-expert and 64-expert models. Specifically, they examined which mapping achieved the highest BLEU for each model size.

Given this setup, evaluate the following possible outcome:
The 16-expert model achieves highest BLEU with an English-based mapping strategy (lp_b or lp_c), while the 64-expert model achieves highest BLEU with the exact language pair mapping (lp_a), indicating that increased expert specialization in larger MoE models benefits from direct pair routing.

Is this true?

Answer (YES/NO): YES